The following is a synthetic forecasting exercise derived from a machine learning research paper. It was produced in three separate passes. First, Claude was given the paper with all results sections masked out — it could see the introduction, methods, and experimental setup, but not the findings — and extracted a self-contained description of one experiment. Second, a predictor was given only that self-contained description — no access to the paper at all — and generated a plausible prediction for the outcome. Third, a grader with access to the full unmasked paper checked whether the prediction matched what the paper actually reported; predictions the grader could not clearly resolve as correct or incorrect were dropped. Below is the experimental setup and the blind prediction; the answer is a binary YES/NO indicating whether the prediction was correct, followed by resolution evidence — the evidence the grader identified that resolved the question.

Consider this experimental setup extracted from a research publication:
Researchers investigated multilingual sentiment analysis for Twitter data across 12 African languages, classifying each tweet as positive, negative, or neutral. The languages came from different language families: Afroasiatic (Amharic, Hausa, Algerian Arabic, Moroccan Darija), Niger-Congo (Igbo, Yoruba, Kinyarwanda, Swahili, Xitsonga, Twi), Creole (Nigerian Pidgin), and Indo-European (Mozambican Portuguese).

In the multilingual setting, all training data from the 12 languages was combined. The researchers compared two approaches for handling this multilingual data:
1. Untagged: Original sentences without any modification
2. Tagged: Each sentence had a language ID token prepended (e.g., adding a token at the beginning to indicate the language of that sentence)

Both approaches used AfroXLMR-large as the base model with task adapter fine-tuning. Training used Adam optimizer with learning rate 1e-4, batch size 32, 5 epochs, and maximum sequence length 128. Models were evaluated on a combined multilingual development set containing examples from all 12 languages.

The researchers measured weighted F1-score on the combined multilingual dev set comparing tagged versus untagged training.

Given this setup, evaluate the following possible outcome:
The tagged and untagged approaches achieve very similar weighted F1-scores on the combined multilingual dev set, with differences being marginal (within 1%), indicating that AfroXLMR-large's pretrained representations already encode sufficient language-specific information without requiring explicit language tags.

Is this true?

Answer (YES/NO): NO